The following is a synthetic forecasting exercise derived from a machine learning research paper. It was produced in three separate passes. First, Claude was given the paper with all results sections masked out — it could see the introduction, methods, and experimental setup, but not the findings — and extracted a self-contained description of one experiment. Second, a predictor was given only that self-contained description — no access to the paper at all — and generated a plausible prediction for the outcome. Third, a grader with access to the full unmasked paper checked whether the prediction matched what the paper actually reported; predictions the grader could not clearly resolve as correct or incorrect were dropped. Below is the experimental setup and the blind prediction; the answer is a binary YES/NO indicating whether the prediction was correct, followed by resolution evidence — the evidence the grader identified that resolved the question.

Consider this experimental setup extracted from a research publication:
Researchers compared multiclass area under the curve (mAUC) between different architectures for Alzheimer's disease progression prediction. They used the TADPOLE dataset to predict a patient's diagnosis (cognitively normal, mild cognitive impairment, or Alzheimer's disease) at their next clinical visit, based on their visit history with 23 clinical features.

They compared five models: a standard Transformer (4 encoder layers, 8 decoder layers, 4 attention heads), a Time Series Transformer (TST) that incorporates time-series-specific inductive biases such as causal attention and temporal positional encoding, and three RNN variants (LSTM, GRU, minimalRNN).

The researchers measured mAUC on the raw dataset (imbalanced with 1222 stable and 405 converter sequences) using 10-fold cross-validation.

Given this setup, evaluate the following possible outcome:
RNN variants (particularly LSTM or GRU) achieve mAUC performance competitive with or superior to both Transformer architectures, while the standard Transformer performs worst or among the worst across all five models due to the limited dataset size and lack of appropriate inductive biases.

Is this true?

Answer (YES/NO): NO